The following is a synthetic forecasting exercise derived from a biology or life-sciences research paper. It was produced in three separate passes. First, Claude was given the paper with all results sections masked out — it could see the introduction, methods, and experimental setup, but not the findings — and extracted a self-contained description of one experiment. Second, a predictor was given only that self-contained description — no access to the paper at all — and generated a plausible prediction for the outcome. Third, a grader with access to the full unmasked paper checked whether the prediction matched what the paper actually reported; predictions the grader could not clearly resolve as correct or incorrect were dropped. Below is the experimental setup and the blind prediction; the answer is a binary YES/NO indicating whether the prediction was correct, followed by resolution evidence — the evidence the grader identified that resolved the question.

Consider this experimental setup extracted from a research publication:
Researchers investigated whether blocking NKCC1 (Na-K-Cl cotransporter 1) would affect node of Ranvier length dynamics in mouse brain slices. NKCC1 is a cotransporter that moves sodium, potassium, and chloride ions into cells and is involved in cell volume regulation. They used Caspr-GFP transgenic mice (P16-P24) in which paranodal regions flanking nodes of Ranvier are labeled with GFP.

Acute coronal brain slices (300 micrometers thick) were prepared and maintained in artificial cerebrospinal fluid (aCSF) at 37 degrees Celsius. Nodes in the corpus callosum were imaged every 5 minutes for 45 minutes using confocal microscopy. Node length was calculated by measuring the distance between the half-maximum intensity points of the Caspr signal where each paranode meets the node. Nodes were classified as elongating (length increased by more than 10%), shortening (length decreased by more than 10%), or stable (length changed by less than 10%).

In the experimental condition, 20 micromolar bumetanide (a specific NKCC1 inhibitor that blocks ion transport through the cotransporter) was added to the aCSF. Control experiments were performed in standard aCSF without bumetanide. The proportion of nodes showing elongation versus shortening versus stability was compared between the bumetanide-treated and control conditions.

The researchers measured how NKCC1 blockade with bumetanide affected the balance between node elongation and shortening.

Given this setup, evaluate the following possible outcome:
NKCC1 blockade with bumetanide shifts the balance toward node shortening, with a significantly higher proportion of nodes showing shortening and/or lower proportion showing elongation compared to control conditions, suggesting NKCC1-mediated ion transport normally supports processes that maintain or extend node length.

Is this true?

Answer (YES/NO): YES